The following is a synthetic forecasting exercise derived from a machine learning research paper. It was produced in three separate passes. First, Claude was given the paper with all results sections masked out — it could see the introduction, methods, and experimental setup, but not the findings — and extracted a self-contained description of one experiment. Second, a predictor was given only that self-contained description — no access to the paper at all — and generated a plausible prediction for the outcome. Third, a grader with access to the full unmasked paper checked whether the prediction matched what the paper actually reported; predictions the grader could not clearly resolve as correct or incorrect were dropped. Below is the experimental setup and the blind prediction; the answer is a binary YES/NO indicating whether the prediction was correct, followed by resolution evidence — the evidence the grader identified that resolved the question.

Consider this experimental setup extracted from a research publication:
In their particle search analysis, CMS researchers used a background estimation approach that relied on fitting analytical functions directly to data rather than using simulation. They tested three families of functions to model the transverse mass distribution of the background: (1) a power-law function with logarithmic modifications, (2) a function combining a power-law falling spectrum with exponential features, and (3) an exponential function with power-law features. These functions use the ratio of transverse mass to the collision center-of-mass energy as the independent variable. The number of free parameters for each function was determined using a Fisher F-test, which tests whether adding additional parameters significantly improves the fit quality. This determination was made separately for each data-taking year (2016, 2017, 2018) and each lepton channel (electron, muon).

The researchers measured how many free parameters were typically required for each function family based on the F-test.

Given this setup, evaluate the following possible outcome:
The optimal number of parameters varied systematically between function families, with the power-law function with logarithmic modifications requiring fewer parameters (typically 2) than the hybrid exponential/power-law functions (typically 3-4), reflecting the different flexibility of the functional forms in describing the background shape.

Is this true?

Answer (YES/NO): NO